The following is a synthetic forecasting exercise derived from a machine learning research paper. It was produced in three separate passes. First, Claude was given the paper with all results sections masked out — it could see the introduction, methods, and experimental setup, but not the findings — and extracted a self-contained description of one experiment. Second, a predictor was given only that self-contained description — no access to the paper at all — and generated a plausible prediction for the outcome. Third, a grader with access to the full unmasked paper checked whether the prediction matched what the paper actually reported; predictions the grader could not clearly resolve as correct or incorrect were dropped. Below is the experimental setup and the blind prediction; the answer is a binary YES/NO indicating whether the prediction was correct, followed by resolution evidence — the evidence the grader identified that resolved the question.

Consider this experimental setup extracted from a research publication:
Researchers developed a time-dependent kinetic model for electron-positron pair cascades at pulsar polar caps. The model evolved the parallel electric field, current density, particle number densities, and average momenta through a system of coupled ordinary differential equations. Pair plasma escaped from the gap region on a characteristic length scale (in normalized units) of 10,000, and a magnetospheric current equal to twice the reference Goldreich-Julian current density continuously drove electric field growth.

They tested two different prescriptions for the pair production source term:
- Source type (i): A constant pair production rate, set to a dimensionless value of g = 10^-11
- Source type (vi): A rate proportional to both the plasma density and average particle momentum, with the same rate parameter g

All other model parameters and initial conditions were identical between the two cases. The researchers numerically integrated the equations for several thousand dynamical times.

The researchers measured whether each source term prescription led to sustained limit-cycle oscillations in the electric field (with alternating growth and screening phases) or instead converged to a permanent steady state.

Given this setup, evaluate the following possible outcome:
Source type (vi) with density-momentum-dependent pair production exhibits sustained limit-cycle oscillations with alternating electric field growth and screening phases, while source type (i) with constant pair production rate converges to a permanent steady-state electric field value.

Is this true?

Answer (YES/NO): YES